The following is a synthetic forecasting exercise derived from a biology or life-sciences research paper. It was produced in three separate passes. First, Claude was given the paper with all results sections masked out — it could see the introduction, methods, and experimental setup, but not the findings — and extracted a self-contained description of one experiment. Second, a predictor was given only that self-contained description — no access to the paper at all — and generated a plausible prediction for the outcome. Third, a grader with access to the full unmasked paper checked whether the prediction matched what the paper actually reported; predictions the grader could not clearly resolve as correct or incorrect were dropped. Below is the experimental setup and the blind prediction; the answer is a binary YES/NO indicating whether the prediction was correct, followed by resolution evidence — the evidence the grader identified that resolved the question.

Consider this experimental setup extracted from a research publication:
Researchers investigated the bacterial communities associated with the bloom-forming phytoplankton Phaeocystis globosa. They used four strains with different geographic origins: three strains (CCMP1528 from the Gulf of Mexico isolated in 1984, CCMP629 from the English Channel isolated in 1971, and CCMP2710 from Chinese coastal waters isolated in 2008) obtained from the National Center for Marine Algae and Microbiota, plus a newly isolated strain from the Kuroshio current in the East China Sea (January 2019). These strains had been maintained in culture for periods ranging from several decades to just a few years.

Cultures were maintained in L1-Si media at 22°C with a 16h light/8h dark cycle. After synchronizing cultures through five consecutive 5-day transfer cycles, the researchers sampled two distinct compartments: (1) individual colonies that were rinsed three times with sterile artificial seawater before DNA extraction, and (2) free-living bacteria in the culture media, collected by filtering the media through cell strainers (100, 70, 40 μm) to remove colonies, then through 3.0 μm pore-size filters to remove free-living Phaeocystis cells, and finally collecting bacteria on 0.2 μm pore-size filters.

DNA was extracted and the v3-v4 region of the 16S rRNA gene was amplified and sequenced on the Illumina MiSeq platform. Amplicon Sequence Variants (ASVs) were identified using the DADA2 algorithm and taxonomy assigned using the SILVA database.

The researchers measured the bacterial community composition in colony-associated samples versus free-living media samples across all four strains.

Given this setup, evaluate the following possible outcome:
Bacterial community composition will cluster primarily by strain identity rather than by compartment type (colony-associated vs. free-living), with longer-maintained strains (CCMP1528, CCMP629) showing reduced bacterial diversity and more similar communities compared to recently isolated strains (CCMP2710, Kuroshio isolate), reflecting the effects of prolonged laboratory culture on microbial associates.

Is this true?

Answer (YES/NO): NO